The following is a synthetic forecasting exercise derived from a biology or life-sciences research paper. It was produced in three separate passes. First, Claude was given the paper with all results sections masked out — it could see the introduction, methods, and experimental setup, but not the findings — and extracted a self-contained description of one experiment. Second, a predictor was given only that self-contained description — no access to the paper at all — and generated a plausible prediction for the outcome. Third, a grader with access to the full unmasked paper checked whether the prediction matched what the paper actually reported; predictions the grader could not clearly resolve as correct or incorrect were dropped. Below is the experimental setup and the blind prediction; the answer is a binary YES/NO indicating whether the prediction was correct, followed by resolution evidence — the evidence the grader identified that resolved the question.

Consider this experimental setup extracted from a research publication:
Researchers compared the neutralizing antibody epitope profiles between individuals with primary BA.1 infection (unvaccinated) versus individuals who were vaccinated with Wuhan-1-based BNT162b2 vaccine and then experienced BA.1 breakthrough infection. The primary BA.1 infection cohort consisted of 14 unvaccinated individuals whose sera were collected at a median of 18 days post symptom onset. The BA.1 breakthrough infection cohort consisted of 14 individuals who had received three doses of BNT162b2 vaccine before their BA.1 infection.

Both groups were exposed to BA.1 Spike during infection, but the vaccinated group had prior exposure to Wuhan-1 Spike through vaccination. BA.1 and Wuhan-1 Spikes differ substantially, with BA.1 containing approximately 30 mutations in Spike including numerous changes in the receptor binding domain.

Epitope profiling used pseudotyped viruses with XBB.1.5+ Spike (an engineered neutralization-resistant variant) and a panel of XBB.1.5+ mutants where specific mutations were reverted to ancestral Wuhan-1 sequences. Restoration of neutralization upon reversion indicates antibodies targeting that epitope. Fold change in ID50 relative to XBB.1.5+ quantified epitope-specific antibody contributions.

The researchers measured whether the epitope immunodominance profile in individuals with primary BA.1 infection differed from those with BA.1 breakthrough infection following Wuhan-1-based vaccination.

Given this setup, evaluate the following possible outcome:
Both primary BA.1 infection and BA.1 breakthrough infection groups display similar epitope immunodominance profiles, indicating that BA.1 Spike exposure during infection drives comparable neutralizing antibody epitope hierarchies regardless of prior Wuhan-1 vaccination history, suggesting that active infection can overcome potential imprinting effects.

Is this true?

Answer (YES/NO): NO